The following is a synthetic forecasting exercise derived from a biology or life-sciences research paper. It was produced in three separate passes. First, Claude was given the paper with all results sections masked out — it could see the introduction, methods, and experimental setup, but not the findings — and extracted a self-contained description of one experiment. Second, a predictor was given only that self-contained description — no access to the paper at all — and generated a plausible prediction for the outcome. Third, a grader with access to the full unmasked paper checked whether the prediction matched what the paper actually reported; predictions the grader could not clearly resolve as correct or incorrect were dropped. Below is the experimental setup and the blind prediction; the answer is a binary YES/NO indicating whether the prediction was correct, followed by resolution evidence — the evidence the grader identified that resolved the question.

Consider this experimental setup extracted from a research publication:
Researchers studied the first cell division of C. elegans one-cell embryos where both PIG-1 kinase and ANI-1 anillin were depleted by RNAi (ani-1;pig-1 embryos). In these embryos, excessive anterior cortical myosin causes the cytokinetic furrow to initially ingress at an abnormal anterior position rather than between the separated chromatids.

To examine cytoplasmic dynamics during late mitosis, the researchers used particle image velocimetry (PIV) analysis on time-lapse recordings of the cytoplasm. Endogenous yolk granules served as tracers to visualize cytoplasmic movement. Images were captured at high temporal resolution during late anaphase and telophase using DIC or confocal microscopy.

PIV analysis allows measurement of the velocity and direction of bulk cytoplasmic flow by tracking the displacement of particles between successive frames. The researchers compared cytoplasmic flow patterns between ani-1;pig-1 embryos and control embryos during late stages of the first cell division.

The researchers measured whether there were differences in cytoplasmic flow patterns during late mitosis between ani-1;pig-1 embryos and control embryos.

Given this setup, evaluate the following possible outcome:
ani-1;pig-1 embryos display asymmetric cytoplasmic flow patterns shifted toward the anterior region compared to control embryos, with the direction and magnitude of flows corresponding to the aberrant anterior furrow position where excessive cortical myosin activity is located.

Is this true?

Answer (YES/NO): NO